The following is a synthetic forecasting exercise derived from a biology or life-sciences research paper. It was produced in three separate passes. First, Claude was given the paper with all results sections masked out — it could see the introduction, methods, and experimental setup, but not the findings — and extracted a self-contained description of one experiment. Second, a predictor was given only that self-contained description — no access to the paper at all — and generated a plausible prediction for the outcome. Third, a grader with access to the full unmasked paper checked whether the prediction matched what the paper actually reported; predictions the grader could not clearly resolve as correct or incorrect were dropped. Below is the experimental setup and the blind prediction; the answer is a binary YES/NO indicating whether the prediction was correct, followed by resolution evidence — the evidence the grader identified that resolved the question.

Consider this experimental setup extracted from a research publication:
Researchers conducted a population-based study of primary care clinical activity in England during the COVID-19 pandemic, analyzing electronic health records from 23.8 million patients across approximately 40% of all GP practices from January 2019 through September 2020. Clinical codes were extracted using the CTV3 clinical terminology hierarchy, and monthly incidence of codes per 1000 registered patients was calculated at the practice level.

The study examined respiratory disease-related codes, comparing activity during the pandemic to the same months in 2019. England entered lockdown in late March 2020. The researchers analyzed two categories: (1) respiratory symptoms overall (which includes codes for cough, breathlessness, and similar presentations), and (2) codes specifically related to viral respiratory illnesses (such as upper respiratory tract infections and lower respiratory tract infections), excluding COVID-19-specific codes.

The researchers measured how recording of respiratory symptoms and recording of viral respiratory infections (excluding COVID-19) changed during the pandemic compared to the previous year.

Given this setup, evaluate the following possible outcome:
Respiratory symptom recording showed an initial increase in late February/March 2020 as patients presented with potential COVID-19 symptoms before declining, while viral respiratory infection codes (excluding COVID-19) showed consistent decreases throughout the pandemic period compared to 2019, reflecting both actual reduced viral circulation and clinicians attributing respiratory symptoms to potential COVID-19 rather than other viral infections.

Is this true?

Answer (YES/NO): NO